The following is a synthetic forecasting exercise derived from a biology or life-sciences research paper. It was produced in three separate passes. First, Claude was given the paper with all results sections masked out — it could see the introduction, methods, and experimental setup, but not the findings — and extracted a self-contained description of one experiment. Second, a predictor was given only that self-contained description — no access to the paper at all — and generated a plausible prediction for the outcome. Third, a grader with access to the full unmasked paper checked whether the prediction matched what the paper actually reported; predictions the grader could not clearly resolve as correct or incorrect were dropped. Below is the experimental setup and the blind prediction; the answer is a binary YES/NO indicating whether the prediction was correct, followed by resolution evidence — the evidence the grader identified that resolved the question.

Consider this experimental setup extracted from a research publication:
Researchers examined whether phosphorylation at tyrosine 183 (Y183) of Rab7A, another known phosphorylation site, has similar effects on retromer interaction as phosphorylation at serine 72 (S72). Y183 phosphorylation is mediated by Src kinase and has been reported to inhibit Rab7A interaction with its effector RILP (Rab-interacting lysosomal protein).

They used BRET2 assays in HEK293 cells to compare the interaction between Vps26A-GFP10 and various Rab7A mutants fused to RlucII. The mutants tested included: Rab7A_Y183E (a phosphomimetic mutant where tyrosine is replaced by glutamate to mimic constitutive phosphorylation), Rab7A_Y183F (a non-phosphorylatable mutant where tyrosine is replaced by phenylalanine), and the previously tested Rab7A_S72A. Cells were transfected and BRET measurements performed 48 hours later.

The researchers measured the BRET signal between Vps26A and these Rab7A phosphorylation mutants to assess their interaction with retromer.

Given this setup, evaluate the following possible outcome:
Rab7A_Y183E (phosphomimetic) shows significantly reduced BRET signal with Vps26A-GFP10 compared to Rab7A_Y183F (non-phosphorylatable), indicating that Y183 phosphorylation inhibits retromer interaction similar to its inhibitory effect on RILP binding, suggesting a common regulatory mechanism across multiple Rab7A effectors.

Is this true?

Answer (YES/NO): NO